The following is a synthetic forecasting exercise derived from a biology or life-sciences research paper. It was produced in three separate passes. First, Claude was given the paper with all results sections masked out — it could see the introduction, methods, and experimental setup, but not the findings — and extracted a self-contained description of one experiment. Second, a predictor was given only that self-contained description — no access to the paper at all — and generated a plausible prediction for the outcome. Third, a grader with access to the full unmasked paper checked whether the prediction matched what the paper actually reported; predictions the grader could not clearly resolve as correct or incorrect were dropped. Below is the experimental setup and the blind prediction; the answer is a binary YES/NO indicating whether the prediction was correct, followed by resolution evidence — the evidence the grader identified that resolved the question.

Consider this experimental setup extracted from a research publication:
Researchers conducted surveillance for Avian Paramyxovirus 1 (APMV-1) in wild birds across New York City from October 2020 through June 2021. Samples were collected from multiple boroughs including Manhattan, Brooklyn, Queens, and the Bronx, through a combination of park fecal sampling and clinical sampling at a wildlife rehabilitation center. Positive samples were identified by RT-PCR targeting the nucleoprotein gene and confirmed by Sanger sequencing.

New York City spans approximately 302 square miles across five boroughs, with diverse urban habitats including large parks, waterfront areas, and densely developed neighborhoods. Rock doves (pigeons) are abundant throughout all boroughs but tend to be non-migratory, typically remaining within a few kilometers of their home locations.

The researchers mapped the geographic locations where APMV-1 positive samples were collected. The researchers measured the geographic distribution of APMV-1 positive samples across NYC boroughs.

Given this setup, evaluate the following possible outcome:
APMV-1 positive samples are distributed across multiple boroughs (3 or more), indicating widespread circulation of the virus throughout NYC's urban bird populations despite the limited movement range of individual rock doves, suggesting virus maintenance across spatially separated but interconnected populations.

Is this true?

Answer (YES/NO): YES